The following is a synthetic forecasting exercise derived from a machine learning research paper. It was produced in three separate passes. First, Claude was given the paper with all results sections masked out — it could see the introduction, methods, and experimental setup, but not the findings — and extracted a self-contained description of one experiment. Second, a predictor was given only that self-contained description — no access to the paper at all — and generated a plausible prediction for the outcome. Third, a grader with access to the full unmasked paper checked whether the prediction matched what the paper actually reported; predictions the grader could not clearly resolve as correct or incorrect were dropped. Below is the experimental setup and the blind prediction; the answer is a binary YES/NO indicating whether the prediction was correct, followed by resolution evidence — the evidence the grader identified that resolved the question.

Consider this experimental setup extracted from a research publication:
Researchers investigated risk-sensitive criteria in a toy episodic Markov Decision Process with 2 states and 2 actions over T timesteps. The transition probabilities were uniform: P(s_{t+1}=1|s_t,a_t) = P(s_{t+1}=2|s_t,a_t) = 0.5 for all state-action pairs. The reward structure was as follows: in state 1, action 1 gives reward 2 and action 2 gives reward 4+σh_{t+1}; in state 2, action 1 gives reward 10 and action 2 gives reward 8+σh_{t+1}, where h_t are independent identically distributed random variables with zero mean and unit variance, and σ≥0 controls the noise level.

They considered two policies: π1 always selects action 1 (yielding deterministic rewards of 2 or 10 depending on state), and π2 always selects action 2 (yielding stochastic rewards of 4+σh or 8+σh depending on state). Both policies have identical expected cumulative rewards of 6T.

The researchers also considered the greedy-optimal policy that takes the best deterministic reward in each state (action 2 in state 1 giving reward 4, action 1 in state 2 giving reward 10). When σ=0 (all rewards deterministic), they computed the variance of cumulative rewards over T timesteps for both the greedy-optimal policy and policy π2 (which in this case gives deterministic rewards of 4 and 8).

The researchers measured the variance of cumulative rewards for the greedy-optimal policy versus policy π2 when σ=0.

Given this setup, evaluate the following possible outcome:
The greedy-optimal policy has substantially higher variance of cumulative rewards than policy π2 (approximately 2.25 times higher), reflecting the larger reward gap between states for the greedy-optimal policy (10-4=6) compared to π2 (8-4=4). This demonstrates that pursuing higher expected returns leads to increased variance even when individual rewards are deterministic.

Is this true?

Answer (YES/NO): YES